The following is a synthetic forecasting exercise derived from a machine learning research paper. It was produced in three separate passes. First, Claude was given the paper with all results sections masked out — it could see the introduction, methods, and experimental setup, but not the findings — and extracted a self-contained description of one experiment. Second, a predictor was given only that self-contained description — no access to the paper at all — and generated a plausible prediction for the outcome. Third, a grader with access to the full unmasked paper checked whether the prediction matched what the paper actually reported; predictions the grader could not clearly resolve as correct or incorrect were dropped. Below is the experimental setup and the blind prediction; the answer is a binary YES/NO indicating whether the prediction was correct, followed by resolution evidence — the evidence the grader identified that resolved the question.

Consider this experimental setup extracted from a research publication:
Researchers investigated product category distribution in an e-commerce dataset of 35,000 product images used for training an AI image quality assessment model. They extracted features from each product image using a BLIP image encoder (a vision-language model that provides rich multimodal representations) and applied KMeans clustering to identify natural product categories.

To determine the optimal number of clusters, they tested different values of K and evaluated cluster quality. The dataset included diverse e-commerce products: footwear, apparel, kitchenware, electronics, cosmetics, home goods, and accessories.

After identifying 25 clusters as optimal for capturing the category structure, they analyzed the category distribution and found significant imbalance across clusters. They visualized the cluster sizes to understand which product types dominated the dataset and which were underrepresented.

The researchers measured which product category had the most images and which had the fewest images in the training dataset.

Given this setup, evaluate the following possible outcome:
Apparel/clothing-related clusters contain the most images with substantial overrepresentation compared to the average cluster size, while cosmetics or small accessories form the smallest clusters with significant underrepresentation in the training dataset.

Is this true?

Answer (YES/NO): NO